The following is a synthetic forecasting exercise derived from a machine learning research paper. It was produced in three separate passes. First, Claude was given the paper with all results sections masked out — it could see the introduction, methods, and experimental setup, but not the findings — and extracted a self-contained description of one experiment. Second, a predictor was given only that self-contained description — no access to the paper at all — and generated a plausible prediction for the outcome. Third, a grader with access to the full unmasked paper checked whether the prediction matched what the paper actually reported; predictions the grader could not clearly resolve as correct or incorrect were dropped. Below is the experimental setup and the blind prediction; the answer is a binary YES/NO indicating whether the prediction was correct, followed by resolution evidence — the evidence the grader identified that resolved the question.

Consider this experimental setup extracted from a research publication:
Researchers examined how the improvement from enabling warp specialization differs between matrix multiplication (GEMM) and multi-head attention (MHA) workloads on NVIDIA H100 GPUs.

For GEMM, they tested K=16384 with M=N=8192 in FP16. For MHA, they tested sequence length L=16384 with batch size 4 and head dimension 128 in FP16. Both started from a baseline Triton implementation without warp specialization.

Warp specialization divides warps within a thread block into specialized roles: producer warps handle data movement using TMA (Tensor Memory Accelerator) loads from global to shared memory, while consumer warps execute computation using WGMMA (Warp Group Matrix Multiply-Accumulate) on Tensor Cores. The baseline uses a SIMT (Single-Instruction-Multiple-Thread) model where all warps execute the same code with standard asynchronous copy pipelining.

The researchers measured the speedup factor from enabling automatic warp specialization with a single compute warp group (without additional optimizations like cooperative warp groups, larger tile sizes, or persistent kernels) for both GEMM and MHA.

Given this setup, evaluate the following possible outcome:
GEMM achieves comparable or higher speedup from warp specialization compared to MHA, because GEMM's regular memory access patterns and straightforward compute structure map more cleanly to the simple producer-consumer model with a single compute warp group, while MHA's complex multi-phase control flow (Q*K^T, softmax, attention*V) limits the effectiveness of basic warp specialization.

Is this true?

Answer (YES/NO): YES